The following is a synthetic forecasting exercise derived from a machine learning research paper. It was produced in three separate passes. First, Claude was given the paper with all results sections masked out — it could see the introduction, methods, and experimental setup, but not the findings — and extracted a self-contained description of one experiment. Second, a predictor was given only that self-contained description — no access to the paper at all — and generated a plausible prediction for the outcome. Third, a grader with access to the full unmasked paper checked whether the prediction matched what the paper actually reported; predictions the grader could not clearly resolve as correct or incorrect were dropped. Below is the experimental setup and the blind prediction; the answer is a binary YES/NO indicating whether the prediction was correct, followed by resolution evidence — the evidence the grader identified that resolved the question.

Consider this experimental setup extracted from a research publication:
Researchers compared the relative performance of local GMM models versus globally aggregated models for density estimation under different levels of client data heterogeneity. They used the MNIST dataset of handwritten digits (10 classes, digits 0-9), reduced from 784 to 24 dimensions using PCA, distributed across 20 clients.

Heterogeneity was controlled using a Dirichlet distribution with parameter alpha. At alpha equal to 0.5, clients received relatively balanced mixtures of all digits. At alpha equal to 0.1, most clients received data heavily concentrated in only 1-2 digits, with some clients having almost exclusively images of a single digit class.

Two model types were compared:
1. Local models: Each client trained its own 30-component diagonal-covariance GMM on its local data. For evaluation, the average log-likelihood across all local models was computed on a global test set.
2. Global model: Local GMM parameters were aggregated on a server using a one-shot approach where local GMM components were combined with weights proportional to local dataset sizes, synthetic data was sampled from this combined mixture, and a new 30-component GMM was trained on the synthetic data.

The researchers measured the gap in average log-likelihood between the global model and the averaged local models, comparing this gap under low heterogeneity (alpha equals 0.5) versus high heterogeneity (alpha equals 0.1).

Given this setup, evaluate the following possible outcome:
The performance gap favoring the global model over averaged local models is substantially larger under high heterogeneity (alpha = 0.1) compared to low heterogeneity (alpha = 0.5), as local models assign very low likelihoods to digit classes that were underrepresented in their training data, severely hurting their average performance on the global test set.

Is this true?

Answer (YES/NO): YES